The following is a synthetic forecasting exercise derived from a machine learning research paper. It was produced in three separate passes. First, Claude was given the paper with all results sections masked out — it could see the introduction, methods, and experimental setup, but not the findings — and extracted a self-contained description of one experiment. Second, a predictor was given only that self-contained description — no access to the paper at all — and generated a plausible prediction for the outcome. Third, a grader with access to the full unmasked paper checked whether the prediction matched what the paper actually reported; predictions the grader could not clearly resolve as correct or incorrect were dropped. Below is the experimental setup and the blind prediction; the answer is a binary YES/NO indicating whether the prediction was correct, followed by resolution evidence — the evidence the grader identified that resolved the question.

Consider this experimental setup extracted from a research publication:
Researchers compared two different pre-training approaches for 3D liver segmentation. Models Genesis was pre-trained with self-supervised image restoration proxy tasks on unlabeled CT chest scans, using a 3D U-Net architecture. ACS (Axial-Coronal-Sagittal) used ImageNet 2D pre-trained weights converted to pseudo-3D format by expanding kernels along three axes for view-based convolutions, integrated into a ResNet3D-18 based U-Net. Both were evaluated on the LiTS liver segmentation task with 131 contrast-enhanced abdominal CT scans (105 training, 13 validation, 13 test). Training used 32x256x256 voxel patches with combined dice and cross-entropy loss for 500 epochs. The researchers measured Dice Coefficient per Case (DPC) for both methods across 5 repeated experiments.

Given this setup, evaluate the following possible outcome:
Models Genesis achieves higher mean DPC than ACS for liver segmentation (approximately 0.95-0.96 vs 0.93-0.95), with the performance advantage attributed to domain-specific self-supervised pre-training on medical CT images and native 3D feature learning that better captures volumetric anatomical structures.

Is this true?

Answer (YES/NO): NO